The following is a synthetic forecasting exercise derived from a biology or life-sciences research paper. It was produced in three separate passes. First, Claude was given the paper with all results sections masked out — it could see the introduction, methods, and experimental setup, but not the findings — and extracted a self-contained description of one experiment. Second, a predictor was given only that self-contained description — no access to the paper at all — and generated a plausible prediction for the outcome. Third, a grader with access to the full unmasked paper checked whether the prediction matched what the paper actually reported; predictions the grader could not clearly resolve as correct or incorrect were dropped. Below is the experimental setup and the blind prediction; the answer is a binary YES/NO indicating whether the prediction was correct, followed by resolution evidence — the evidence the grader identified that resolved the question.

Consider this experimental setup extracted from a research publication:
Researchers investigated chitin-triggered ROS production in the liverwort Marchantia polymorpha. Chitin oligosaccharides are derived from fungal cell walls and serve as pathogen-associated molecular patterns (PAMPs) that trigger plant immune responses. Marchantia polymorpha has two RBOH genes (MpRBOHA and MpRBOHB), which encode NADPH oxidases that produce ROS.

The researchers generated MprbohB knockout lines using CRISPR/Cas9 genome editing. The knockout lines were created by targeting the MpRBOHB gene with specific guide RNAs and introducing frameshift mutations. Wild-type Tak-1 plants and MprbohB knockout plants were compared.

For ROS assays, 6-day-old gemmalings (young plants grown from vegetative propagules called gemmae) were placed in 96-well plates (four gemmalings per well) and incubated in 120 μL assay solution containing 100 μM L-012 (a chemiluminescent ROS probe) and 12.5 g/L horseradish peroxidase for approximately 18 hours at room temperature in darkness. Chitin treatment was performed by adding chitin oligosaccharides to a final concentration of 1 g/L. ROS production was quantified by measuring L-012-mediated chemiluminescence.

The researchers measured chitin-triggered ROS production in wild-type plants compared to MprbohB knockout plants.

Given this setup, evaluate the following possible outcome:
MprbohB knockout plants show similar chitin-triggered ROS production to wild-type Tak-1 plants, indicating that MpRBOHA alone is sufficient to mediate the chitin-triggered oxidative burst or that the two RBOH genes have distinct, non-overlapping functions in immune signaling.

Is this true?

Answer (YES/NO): NO